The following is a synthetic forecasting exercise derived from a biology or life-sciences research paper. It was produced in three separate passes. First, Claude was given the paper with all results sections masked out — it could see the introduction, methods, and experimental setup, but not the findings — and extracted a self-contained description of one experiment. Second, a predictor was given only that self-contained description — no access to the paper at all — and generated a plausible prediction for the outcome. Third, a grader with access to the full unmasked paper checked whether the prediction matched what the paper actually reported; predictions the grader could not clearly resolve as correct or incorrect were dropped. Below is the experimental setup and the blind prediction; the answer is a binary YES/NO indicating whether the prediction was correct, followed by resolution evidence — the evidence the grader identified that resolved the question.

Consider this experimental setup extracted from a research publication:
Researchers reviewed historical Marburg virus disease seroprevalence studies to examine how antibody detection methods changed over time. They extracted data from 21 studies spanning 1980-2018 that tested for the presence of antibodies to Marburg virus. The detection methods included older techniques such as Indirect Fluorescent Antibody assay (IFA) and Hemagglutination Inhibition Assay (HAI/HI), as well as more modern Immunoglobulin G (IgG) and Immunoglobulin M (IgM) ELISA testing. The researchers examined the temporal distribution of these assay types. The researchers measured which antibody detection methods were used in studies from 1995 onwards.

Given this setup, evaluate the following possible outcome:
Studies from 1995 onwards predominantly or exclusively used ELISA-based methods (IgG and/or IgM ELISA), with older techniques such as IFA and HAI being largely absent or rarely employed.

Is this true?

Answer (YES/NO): YES